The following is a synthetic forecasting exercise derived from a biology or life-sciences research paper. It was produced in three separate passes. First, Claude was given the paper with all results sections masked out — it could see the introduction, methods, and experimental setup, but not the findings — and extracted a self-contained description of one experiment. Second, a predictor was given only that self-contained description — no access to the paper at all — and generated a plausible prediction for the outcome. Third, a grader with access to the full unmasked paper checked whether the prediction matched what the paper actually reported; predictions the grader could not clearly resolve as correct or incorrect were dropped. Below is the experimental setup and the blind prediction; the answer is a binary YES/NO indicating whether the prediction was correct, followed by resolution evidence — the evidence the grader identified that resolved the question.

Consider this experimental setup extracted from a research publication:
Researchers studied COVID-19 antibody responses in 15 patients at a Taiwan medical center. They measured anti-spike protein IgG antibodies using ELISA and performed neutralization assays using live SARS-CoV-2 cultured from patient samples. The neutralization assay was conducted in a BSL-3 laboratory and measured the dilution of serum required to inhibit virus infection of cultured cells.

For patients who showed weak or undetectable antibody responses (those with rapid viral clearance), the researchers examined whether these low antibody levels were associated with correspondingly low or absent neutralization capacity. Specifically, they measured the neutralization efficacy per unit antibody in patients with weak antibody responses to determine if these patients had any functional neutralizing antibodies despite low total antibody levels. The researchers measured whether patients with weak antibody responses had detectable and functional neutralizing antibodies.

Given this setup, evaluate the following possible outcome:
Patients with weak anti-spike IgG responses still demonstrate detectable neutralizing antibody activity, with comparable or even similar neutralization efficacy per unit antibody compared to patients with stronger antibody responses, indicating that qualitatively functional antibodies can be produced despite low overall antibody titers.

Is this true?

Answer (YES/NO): YES